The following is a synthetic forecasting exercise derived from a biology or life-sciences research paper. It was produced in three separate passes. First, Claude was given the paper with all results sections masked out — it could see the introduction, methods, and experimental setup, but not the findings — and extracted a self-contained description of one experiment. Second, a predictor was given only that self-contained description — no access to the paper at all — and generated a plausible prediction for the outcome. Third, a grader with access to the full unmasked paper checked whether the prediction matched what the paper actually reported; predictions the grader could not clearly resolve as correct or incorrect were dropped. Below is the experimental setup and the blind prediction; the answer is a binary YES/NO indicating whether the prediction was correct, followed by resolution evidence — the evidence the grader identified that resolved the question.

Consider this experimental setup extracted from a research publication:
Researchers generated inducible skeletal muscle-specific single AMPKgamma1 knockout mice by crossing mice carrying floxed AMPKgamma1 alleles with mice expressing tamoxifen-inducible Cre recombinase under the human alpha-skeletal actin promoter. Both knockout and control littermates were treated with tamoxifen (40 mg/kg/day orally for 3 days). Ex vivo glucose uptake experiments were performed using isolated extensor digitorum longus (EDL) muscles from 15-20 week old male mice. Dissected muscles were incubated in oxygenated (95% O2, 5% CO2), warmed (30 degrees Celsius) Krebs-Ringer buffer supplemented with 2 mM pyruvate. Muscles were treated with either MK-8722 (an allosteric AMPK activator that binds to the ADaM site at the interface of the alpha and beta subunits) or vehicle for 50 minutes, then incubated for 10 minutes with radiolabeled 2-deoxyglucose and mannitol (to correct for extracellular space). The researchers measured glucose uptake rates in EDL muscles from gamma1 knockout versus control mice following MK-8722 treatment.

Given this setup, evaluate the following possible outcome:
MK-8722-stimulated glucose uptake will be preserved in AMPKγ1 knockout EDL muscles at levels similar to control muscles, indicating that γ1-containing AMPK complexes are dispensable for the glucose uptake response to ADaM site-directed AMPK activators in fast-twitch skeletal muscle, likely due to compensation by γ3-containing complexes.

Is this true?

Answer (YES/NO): YES